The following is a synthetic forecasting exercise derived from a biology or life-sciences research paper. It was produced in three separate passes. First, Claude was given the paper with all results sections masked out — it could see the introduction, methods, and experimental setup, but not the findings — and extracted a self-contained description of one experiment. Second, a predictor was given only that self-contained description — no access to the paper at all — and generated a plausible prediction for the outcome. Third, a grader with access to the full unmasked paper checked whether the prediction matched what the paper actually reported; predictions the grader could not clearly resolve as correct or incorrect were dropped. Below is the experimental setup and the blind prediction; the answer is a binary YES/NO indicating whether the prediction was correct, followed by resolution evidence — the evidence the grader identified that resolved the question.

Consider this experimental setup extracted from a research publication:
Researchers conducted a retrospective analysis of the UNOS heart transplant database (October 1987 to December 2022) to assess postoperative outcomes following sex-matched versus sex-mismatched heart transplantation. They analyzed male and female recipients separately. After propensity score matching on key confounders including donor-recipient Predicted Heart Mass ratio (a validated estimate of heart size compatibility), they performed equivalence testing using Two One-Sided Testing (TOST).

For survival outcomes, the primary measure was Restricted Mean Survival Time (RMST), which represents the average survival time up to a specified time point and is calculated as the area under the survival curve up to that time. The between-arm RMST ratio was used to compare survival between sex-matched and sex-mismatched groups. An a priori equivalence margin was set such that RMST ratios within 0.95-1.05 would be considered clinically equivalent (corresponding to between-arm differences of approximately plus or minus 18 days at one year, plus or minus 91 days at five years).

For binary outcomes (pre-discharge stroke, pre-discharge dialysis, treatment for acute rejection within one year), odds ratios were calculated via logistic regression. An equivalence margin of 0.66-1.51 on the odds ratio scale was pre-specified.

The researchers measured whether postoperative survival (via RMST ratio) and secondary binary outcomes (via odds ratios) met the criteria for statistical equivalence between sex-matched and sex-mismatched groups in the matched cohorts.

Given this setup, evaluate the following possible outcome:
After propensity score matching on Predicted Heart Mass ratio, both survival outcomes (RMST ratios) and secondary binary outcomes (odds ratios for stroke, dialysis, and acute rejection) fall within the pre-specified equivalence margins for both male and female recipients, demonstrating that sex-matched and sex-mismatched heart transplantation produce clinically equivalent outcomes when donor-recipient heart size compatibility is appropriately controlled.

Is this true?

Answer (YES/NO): NO